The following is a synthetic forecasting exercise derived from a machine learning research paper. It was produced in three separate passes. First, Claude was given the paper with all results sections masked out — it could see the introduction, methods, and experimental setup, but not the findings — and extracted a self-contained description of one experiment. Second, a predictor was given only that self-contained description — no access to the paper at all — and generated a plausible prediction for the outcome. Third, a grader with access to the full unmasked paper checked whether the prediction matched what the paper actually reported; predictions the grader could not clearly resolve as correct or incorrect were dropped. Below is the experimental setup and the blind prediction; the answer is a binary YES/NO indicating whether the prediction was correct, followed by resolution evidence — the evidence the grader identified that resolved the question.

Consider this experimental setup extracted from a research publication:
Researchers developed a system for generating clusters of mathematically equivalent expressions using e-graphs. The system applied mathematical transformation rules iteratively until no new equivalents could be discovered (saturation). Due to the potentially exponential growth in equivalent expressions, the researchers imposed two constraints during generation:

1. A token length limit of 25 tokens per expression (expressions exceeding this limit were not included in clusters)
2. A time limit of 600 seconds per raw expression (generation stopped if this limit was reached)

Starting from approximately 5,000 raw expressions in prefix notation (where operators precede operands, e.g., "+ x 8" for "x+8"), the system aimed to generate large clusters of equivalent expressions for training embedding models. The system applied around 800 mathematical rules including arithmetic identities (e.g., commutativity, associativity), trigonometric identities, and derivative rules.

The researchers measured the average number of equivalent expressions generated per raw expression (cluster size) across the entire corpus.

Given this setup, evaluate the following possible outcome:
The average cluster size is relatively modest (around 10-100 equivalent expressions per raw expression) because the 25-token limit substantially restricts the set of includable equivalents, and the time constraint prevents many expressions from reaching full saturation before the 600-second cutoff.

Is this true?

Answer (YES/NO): NO